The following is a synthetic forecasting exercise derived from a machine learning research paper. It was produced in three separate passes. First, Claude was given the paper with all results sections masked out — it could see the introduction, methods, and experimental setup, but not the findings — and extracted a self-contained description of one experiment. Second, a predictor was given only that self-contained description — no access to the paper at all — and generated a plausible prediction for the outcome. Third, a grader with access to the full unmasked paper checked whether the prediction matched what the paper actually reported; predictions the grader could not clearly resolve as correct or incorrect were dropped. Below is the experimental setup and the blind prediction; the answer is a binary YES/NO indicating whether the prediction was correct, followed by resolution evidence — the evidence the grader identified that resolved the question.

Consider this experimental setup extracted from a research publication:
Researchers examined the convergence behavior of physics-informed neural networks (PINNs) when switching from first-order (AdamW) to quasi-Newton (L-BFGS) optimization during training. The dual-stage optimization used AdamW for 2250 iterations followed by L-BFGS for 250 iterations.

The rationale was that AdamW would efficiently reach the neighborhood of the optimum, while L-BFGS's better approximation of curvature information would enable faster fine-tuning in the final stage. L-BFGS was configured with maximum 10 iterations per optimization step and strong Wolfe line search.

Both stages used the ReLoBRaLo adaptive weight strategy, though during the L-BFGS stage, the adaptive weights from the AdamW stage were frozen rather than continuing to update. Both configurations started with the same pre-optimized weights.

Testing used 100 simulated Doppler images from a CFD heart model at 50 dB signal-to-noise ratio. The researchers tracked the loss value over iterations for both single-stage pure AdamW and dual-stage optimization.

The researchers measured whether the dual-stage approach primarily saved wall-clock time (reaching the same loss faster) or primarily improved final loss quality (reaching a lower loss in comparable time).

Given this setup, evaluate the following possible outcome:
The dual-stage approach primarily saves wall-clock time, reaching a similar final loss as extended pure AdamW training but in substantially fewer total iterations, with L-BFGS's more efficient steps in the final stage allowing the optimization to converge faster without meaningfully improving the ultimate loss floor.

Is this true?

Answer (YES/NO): YES